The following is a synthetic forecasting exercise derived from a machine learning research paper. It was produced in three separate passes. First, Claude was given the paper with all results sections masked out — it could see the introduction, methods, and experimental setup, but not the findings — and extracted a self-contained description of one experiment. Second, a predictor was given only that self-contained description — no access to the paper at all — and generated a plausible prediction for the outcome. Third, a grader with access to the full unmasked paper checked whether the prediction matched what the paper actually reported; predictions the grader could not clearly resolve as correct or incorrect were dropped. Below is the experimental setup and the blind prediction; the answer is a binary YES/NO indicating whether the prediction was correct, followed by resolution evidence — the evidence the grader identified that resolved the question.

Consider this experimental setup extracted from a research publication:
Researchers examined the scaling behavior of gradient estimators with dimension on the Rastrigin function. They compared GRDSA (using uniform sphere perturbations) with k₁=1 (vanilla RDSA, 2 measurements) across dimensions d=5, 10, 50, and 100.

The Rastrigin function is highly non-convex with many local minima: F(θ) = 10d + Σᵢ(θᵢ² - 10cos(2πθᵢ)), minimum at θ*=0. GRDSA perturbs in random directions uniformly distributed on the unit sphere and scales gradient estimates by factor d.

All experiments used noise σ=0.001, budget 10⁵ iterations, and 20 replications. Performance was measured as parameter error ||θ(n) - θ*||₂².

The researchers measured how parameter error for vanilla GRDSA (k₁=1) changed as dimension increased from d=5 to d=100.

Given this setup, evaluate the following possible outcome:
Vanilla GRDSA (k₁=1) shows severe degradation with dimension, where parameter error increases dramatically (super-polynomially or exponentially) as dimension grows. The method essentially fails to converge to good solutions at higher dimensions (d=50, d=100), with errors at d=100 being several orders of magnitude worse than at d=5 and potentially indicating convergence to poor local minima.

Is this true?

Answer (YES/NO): NO